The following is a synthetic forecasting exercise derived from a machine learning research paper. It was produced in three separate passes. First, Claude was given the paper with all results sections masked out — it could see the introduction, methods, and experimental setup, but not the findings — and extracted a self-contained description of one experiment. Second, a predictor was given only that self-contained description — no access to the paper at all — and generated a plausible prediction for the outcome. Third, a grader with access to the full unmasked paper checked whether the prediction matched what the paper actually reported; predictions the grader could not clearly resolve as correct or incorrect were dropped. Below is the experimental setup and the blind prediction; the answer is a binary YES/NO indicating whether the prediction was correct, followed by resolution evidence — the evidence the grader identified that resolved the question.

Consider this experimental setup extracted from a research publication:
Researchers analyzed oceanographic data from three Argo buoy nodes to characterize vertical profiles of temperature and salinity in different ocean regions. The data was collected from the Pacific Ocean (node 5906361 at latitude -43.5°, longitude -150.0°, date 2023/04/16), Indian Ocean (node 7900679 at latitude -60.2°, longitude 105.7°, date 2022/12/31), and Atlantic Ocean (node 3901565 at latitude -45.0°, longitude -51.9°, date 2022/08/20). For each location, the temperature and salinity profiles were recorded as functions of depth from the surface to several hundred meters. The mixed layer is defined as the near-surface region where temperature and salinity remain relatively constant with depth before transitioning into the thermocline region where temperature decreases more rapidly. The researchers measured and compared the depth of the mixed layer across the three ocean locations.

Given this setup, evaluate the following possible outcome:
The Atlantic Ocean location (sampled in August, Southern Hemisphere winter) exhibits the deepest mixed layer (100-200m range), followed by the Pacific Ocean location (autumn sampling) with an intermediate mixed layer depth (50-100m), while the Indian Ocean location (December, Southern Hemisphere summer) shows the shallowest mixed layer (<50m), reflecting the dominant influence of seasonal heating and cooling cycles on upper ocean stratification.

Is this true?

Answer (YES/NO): NO